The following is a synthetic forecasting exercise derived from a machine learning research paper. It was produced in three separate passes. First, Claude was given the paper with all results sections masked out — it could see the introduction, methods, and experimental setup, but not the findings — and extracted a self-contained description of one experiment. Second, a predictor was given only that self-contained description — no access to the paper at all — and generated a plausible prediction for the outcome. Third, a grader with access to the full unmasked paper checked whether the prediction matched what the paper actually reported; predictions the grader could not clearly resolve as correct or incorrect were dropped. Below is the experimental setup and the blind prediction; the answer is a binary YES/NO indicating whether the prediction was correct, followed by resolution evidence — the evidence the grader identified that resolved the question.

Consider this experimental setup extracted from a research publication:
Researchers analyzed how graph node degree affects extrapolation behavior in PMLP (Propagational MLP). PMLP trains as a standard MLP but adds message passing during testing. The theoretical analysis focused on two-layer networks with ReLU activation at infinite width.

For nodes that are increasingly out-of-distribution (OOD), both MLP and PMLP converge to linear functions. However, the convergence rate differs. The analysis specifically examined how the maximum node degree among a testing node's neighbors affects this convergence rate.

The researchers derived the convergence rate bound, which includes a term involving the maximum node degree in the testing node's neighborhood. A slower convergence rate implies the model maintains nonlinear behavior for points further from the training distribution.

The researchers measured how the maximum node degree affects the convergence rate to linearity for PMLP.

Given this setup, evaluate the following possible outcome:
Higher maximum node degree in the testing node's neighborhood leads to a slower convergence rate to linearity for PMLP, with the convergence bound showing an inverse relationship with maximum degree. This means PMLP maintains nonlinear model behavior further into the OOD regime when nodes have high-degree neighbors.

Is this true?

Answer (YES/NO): NO